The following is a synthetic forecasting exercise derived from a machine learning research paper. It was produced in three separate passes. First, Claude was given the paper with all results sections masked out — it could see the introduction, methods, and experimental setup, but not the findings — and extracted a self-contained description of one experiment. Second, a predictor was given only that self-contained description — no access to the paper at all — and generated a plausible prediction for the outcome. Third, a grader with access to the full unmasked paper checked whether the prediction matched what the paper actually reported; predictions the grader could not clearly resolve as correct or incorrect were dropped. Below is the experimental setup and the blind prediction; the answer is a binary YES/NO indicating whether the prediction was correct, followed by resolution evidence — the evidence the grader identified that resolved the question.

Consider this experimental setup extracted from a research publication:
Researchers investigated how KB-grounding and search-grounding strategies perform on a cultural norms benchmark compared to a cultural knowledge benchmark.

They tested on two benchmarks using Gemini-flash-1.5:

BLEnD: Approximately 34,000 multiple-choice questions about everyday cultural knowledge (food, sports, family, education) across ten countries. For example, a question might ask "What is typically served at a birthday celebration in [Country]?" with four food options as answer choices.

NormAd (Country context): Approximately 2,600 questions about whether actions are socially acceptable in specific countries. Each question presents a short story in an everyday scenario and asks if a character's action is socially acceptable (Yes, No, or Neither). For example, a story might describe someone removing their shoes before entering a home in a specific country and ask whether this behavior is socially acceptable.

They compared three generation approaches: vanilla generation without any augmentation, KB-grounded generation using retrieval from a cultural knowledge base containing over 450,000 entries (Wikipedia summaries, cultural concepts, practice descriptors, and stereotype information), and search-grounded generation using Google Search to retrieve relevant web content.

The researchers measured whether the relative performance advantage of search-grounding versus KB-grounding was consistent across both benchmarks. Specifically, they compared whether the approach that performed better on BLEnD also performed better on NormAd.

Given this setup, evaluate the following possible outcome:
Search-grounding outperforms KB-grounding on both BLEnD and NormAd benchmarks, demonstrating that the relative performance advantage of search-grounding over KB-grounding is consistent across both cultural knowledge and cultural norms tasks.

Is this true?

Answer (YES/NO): YES